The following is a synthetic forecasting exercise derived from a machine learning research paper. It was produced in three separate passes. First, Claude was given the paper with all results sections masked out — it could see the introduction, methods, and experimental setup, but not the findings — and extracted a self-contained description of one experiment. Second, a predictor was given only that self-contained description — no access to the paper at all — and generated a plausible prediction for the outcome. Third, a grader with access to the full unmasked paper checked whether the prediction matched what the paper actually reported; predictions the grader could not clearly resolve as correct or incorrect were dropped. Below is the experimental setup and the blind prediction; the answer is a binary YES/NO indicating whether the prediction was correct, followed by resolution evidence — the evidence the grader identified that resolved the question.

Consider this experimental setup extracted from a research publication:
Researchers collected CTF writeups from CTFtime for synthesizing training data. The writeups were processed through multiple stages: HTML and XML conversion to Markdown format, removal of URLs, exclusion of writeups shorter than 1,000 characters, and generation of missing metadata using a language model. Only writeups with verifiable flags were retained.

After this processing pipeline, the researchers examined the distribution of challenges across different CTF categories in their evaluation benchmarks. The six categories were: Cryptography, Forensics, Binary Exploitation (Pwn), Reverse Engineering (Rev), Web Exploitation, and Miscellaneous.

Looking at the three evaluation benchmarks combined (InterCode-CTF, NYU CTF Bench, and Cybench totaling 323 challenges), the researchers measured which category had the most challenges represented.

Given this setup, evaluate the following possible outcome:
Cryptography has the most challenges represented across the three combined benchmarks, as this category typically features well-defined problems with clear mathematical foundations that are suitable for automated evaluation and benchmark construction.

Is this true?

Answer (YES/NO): YES